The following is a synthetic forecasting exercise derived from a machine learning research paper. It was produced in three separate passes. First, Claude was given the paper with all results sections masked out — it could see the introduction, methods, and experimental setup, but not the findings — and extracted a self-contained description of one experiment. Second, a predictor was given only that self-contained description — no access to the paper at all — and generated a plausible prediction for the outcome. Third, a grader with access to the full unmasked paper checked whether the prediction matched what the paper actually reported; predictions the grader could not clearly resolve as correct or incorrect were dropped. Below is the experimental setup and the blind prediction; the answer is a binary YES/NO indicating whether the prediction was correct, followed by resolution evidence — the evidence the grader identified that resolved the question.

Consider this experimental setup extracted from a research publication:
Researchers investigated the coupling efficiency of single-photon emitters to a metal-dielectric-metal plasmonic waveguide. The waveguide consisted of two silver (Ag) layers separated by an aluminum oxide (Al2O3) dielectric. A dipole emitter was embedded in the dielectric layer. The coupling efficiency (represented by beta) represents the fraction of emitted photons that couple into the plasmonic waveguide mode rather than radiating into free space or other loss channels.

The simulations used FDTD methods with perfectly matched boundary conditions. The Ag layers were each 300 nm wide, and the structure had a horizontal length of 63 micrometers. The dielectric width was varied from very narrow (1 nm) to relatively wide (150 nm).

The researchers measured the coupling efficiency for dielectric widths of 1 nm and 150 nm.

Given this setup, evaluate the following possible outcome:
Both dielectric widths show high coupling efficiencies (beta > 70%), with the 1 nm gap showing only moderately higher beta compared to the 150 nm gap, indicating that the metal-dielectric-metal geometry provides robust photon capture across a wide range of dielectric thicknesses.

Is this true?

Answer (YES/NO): YES